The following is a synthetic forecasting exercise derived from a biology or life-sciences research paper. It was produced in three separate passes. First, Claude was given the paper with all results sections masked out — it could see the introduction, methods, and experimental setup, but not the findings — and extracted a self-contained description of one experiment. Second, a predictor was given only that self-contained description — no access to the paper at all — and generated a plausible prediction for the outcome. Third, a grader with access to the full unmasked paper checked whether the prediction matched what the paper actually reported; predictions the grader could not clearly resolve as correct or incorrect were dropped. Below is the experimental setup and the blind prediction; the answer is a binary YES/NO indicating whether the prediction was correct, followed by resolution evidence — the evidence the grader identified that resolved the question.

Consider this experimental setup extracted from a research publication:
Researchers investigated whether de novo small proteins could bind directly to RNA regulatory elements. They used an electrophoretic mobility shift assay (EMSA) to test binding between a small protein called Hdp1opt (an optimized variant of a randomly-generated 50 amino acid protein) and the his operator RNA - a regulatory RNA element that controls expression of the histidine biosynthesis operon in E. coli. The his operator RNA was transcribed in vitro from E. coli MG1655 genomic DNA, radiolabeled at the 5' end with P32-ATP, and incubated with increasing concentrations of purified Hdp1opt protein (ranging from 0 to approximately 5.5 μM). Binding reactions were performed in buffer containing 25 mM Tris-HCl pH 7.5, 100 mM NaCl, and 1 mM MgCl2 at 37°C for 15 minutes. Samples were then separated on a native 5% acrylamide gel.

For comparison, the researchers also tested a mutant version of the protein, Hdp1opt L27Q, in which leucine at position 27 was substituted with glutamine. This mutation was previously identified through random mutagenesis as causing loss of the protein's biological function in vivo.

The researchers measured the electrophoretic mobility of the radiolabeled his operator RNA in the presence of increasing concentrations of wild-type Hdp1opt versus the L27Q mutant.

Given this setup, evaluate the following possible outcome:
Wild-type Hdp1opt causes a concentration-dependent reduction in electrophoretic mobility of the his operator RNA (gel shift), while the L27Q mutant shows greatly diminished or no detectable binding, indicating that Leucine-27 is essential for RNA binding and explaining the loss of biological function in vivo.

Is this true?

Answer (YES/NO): NO